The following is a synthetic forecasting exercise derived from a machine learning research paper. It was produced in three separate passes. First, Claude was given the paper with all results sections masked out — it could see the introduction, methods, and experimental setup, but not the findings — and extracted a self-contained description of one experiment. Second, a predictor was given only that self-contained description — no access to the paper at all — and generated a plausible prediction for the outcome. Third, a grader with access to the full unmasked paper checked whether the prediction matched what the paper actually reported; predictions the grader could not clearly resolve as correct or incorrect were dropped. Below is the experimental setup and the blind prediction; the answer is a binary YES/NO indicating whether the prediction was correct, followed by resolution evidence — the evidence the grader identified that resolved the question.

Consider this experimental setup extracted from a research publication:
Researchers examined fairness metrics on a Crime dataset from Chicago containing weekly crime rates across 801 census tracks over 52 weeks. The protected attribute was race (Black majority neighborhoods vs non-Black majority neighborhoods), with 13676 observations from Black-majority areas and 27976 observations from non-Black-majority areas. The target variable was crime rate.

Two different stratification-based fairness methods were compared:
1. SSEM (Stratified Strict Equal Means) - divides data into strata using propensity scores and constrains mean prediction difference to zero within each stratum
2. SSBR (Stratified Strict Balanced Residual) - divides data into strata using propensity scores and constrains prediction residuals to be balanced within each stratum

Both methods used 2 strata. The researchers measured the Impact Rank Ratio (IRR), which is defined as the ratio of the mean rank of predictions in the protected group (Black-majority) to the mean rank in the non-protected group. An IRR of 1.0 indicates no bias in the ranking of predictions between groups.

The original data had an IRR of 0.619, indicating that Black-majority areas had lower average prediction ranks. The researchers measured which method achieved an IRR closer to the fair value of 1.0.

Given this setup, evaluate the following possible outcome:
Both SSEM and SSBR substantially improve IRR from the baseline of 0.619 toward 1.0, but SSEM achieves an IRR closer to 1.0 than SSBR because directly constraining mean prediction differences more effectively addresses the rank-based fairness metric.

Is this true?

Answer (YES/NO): NO